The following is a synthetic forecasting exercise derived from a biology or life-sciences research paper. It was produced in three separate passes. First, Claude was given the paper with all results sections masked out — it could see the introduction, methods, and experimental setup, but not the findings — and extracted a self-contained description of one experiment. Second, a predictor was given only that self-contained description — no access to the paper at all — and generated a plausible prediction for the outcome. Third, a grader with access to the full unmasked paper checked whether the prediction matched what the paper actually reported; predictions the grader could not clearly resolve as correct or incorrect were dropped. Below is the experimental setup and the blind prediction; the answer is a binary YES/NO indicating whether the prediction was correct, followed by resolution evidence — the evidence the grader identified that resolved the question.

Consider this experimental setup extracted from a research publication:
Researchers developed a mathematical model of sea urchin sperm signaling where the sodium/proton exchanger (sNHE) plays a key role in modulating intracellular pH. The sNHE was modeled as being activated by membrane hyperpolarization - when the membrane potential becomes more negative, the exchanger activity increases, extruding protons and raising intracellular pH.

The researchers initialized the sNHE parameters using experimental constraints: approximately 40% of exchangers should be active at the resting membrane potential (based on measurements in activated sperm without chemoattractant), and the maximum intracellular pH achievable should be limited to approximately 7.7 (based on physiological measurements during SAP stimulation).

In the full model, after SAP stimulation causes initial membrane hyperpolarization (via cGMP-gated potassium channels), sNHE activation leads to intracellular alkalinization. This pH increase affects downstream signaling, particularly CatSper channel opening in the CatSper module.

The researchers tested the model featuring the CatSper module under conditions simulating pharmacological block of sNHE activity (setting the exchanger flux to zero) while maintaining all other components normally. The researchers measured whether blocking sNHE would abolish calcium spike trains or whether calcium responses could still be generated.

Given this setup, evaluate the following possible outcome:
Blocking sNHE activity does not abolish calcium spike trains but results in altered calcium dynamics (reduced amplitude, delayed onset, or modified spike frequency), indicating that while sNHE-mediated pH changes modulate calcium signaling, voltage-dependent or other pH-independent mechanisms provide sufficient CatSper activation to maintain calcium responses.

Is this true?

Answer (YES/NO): NO